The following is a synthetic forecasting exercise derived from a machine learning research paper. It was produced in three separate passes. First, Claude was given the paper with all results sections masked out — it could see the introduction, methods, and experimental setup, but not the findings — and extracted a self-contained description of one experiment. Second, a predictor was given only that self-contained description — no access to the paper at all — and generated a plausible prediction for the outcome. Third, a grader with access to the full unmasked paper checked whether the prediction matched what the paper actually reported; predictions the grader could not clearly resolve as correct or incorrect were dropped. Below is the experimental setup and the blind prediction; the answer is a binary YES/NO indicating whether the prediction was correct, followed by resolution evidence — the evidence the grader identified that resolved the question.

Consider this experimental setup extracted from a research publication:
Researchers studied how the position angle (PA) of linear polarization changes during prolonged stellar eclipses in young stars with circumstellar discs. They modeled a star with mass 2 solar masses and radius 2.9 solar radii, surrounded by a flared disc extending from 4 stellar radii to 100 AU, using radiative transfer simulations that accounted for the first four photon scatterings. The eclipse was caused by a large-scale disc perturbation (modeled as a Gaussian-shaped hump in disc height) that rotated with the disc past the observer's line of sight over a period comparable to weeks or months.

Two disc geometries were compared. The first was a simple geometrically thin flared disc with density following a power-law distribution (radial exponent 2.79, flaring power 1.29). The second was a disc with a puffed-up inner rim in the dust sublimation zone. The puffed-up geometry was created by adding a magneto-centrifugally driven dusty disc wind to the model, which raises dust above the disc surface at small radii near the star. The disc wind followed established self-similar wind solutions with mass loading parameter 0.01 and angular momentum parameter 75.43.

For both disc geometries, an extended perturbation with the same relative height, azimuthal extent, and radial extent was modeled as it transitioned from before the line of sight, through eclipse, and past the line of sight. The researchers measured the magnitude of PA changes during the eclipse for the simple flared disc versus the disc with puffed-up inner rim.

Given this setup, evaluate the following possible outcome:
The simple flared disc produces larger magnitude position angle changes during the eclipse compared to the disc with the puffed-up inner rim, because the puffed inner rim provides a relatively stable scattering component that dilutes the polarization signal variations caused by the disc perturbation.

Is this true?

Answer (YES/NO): NO